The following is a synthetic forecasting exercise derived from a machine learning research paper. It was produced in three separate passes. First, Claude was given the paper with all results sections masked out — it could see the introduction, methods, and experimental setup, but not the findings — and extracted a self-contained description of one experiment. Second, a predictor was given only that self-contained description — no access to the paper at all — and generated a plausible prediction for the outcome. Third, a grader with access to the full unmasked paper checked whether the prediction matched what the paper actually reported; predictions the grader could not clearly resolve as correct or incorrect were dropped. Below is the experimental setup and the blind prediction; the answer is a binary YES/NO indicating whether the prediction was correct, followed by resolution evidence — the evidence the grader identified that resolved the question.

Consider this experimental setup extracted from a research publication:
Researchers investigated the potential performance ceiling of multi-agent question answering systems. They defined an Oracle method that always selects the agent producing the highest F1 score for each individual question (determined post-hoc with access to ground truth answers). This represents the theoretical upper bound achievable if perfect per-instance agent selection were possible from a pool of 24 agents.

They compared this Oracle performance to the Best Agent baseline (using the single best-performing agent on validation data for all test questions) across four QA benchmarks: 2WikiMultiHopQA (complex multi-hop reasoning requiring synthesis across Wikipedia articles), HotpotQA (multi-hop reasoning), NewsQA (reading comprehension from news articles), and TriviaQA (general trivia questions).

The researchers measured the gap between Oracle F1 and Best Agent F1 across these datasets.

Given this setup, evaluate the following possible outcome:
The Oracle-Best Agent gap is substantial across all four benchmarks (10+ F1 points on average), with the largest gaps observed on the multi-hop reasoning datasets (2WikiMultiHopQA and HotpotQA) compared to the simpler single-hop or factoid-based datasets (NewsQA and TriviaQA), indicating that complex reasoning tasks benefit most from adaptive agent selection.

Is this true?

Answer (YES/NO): NO